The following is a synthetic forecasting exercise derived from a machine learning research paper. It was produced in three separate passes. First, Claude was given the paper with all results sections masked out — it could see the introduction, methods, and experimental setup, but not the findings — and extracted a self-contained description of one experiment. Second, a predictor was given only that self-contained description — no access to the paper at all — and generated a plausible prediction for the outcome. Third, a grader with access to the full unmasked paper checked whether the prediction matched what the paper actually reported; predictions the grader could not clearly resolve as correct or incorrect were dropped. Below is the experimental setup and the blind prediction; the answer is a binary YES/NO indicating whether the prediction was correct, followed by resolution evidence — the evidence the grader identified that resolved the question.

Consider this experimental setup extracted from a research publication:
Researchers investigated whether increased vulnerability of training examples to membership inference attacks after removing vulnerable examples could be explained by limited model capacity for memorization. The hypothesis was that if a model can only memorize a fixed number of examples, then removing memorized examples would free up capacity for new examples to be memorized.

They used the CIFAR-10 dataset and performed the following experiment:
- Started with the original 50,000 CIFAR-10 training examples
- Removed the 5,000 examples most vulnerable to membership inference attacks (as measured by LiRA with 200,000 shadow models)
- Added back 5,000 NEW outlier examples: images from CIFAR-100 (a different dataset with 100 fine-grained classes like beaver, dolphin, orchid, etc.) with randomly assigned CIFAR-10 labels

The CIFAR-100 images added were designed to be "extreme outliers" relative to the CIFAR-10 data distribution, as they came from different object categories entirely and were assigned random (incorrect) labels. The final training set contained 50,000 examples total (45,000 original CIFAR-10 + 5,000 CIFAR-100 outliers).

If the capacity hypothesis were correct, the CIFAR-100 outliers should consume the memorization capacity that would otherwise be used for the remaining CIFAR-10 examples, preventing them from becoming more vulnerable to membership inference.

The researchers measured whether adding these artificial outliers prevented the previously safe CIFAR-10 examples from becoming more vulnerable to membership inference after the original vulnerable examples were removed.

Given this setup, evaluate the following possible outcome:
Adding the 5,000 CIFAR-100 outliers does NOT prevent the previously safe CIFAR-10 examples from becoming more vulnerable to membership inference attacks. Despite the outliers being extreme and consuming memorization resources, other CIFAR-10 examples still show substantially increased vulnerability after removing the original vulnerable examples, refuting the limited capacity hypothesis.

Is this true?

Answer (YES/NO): YES